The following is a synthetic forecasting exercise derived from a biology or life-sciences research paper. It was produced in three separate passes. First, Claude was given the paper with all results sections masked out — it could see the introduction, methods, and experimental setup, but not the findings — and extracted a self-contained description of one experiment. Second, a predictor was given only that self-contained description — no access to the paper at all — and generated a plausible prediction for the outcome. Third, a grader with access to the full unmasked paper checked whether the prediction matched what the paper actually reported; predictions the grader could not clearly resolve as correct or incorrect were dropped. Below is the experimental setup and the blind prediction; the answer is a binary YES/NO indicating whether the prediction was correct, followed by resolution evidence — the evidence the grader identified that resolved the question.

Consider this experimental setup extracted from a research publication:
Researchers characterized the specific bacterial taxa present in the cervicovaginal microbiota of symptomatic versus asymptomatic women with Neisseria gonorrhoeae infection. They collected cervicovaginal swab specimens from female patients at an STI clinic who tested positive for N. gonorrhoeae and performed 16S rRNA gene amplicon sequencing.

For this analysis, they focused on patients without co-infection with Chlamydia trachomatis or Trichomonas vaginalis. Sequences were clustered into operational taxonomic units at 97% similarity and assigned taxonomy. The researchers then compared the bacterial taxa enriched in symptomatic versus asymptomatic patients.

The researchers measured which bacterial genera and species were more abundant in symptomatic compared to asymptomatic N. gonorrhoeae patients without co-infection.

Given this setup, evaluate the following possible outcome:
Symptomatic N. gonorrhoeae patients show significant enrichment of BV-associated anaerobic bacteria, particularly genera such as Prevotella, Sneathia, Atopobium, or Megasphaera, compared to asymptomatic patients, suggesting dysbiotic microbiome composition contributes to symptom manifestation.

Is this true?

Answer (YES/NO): YES